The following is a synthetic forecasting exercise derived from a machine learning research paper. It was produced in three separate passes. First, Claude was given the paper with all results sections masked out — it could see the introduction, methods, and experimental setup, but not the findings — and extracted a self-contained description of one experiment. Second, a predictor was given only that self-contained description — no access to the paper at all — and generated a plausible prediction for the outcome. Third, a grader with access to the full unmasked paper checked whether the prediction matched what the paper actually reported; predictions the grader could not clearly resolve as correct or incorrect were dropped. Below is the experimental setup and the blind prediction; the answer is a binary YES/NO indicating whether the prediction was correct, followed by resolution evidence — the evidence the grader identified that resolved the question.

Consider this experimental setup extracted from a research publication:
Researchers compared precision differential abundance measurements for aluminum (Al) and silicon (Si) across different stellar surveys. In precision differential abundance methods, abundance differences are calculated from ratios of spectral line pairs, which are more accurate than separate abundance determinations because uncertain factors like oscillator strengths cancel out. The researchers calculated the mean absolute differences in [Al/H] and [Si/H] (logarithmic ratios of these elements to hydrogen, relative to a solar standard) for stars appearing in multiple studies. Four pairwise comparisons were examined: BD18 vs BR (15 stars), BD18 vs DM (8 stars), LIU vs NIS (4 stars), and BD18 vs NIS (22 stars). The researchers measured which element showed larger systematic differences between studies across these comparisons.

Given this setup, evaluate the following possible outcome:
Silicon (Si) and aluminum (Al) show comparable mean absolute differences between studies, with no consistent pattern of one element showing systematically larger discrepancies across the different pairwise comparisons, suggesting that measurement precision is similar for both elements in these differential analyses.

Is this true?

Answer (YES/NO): NO